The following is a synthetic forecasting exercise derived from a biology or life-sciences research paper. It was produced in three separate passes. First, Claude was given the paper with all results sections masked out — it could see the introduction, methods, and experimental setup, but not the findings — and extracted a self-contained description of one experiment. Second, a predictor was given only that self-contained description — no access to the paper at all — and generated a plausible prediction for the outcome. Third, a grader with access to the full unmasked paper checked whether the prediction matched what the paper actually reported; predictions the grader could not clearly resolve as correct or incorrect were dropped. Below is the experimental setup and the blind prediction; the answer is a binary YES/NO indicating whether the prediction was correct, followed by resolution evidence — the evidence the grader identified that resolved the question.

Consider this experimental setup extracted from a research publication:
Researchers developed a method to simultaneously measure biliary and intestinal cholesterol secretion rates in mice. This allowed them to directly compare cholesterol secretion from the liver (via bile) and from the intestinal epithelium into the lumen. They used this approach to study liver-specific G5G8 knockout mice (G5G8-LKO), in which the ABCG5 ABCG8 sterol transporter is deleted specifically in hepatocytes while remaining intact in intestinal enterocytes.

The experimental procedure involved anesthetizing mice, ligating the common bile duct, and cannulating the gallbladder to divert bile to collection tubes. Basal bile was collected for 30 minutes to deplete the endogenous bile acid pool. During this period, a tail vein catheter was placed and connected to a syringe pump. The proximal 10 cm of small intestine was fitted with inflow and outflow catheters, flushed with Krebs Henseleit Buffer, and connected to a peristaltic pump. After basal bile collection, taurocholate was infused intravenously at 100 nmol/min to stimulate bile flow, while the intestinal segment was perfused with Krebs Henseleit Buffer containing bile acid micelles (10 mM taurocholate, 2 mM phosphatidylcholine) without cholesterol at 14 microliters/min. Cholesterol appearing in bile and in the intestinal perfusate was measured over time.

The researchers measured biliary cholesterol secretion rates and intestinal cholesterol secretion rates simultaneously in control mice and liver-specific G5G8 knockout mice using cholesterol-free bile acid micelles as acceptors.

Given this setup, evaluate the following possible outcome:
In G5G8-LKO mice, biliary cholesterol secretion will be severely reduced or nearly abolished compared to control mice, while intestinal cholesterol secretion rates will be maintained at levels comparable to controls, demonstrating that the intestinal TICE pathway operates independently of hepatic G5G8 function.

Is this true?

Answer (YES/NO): YES